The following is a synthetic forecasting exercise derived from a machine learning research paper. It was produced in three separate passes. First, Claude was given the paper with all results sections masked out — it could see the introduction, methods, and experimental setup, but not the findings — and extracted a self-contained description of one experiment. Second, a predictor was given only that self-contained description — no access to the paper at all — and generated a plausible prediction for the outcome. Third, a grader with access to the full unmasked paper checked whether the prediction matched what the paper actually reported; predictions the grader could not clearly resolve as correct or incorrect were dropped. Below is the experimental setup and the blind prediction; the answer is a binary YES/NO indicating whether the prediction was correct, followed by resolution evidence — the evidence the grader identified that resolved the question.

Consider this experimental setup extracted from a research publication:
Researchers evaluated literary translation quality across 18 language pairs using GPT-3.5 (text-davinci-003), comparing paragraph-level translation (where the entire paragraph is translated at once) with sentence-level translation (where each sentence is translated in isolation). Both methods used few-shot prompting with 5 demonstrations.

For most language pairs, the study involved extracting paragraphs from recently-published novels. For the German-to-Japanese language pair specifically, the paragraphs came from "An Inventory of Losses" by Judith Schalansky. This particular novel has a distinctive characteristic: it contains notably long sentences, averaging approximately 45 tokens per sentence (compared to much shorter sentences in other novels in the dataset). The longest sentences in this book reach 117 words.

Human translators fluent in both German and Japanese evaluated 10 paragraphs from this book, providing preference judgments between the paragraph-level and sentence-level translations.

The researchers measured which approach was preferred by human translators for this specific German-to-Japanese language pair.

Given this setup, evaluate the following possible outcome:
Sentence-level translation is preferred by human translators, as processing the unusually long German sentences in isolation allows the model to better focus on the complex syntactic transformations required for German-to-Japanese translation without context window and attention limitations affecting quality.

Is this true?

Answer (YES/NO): YES